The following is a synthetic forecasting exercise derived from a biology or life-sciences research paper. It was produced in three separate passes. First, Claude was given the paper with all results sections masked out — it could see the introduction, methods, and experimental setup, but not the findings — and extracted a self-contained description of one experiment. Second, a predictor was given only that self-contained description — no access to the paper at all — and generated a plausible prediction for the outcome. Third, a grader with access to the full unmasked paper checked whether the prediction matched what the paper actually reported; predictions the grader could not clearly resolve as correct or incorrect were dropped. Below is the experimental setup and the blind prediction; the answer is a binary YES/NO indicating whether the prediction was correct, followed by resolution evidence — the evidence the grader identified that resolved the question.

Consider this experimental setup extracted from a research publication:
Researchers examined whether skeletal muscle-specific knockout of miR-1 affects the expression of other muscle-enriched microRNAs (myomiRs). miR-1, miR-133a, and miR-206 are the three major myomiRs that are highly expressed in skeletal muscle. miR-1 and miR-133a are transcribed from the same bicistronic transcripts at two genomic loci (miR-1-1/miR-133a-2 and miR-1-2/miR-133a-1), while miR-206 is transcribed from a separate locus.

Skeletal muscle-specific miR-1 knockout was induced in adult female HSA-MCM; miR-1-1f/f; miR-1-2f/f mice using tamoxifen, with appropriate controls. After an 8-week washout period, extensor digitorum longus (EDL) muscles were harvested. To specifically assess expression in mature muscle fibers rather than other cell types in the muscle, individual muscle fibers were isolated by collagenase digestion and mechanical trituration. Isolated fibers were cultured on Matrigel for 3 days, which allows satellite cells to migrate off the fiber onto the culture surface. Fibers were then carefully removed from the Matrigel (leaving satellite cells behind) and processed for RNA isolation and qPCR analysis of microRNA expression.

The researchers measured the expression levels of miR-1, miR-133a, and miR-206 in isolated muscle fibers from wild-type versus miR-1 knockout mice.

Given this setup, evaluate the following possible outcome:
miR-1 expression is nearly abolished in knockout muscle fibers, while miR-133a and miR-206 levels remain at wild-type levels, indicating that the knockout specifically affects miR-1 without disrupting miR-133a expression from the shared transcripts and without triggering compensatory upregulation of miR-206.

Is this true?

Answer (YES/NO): YES